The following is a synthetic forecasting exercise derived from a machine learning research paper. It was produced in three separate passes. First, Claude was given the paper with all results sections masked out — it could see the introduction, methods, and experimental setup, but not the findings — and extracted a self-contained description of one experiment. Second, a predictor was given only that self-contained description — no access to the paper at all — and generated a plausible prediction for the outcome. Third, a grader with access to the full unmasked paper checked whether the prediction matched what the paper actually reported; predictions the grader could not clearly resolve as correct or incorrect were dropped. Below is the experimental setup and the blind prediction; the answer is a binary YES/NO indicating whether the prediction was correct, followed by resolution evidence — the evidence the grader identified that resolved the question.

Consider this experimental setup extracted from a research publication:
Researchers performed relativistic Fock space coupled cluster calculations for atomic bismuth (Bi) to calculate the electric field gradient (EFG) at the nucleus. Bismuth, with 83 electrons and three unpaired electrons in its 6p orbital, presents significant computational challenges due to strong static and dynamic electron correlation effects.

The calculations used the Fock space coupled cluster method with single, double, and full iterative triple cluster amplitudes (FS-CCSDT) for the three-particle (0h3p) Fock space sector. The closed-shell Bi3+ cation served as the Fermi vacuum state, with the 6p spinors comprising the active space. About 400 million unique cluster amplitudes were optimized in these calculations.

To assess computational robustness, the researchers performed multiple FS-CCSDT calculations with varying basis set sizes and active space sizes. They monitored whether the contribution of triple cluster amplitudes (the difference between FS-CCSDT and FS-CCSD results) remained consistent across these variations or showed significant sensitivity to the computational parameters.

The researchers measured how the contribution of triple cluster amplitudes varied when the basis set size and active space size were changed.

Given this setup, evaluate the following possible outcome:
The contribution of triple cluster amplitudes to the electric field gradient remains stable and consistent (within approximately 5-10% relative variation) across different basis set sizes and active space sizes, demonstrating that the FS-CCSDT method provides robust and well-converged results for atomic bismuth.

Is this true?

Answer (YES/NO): YES